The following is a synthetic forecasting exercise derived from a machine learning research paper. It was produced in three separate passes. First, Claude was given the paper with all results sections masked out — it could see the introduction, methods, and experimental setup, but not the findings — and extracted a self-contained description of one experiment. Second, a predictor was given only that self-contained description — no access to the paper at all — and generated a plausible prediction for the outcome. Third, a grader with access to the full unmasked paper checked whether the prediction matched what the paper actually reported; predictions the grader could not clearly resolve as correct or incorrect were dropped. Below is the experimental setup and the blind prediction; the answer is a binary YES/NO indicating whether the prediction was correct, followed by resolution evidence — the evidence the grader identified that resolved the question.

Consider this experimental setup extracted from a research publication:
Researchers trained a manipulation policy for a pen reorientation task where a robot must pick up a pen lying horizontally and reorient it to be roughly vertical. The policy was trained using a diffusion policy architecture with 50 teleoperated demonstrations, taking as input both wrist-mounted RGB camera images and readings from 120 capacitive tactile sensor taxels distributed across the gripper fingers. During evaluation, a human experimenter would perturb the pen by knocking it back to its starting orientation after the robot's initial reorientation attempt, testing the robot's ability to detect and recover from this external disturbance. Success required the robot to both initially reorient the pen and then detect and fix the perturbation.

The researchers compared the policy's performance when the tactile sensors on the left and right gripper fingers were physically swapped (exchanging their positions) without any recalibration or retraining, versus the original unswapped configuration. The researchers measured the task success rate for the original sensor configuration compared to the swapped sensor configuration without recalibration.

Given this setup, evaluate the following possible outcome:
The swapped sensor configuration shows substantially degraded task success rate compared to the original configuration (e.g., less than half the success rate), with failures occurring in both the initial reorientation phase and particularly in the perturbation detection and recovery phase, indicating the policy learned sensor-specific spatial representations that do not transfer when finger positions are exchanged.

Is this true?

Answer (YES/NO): NO